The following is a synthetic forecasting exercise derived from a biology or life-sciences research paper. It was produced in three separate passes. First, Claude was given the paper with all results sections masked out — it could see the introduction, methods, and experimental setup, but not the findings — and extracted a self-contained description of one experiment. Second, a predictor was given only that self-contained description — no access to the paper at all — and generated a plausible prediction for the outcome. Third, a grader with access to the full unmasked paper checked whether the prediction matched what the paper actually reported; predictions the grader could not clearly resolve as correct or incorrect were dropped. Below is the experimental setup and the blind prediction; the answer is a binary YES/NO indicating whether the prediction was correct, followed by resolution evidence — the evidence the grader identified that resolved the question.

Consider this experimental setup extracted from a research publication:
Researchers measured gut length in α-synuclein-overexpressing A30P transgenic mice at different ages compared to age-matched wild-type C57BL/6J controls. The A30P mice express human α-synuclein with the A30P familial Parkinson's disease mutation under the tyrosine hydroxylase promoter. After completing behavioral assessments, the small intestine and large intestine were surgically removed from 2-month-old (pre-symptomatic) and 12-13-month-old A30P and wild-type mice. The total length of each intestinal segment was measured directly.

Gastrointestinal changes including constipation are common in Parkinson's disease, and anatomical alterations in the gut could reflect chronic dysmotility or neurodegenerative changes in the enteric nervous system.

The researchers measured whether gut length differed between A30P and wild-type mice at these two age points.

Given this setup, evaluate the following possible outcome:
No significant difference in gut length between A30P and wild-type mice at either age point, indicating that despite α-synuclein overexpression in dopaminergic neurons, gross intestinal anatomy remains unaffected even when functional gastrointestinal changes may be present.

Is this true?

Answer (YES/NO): YES